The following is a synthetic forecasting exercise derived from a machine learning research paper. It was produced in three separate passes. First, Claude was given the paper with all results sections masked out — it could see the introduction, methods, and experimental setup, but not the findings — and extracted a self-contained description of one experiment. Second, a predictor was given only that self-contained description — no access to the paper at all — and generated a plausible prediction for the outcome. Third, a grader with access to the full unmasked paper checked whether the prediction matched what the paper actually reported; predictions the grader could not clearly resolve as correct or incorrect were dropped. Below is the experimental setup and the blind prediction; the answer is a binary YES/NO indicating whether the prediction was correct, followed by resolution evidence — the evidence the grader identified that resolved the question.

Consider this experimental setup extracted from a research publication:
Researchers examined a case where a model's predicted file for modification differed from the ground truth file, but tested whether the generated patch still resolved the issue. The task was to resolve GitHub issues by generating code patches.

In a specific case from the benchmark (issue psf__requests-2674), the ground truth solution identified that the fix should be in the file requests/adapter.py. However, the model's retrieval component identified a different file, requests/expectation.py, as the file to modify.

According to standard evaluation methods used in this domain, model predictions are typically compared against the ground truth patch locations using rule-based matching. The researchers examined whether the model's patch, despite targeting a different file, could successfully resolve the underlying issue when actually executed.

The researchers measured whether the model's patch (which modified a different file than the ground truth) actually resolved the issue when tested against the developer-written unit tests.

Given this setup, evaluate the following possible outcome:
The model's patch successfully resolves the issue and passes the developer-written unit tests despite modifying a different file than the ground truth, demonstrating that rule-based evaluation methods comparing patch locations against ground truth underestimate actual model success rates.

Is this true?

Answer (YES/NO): YES